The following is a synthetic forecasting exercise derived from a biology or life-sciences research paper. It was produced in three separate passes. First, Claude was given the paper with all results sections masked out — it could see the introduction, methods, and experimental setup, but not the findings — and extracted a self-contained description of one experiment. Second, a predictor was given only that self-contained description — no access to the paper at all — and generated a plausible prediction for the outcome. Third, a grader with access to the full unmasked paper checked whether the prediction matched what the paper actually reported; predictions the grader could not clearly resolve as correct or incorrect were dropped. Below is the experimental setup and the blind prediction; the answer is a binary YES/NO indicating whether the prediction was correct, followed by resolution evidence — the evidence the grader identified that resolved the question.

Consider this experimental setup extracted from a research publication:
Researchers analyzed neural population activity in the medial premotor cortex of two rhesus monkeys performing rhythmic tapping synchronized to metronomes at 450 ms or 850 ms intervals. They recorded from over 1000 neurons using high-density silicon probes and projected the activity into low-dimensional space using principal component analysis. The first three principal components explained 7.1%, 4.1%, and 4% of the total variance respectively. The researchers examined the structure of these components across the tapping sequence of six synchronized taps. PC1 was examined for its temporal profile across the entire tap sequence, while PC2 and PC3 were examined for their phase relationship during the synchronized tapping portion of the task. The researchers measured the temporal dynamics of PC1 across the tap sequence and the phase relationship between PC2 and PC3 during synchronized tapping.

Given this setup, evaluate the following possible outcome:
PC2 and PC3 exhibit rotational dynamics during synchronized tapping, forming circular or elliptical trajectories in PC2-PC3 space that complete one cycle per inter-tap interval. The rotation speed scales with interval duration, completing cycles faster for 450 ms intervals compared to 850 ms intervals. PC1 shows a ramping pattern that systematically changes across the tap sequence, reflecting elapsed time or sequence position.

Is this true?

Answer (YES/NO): NO